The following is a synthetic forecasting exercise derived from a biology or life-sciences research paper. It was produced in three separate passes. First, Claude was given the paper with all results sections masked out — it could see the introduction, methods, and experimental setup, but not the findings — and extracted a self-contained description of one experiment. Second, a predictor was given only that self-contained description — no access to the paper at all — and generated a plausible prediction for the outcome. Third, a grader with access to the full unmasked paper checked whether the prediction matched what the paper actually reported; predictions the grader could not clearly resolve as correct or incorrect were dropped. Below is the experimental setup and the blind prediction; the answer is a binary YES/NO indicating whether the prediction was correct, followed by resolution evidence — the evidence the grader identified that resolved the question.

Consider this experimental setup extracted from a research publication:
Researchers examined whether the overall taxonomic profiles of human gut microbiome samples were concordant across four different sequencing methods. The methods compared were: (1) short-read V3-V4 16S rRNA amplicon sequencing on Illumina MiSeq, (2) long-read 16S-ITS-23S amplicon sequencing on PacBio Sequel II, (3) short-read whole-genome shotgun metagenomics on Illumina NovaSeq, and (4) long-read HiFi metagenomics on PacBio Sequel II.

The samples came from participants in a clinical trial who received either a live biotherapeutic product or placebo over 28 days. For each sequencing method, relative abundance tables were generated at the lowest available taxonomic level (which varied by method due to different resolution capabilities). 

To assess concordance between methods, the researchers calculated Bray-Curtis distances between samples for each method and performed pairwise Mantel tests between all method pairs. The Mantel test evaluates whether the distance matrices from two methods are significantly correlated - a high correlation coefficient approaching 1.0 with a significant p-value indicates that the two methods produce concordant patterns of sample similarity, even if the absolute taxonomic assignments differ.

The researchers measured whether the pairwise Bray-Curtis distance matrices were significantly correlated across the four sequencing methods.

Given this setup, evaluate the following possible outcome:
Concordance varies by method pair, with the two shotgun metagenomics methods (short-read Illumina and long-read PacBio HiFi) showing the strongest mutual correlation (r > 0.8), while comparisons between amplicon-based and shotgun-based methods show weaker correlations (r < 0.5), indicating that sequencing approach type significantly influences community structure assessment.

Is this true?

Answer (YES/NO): NO